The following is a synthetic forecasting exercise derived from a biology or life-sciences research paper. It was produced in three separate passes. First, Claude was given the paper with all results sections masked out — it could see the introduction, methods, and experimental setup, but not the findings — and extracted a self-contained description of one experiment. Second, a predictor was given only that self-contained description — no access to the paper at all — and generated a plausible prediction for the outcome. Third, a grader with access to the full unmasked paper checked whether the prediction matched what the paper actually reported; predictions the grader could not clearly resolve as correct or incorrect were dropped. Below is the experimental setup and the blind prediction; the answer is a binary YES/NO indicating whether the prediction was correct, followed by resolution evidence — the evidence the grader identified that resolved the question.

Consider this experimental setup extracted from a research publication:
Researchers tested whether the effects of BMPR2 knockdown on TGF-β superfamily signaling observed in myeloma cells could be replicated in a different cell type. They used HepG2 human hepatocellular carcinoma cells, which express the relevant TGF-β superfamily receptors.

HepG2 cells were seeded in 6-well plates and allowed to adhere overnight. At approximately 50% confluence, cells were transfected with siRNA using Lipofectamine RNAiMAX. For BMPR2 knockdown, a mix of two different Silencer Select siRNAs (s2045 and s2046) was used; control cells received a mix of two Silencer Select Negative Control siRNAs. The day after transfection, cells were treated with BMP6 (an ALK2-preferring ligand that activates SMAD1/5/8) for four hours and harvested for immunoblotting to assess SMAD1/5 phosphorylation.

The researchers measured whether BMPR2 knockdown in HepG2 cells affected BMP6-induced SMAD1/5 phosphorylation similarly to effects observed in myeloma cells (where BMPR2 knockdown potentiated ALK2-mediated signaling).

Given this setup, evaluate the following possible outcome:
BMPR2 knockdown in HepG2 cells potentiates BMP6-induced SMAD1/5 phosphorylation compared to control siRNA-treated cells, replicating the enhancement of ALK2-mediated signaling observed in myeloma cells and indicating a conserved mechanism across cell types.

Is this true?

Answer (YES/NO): YES